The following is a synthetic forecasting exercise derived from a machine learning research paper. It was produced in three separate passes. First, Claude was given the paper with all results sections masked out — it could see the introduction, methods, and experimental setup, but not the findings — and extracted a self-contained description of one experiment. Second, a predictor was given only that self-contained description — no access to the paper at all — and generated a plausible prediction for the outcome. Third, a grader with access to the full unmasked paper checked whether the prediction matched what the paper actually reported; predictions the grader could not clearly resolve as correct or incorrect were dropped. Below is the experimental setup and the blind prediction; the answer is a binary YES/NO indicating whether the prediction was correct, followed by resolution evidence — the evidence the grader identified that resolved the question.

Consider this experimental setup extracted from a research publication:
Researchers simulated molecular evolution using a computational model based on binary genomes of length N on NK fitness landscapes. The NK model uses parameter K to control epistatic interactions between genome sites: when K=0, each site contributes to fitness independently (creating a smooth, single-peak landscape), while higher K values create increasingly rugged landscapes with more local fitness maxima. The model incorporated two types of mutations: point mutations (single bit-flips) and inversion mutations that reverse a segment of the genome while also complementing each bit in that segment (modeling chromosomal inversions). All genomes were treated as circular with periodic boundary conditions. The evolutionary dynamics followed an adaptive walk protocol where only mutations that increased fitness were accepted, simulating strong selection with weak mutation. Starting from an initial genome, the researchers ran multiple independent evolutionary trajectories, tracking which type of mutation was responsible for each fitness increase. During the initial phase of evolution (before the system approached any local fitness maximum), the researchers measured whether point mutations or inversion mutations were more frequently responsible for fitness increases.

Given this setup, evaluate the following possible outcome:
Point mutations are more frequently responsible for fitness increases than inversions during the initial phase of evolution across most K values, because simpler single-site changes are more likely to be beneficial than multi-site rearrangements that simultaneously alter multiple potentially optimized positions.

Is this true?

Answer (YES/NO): YES